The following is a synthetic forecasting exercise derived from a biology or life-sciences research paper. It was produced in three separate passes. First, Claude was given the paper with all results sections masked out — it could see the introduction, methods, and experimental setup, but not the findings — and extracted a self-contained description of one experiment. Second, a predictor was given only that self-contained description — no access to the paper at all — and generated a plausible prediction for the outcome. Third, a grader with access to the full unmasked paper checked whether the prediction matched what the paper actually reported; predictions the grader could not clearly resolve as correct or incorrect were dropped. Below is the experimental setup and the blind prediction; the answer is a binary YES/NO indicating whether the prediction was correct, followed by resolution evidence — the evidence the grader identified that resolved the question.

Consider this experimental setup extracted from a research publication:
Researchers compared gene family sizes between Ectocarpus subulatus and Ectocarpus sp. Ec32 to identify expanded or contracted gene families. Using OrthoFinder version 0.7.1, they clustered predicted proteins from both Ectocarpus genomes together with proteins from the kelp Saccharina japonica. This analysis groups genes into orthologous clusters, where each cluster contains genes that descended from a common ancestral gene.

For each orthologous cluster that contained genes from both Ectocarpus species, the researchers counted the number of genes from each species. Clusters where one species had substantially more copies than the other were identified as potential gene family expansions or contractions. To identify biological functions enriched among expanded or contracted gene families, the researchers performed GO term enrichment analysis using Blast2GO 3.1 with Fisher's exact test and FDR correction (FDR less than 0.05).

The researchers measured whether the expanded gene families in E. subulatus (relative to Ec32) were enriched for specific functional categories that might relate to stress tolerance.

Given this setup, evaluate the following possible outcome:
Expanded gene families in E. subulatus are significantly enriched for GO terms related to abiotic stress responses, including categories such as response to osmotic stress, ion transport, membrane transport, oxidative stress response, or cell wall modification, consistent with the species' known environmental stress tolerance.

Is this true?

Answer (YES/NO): NO